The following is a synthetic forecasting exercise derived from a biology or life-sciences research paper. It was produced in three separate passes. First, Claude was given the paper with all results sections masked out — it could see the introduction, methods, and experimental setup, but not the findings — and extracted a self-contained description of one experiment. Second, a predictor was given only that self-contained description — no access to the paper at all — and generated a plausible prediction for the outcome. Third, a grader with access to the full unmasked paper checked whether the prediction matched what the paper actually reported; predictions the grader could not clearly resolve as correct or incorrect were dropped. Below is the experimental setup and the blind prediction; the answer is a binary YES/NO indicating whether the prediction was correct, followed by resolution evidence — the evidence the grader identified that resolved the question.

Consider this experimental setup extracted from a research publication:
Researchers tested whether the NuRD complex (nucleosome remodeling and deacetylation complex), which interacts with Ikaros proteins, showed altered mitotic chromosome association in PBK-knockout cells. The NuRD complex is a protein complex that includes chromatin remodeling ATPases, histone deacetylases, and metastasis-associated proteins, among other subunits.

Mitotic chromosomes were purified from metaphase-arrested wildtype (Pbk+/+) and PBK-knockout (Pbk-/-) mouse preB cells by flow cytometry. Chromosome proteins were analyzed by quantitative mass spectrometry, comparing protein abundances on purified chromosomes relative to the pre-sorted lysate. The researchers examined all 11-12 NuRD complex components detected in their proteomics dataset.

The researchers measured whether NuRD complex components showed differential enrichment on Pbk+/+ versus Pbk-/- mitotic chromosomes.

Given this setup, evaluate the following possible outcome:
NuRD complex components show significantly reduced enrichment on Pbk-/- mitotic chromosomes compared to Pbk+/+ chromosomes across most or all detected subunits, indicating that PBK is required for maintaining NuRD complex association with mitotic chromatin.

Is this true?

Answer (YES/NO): NO